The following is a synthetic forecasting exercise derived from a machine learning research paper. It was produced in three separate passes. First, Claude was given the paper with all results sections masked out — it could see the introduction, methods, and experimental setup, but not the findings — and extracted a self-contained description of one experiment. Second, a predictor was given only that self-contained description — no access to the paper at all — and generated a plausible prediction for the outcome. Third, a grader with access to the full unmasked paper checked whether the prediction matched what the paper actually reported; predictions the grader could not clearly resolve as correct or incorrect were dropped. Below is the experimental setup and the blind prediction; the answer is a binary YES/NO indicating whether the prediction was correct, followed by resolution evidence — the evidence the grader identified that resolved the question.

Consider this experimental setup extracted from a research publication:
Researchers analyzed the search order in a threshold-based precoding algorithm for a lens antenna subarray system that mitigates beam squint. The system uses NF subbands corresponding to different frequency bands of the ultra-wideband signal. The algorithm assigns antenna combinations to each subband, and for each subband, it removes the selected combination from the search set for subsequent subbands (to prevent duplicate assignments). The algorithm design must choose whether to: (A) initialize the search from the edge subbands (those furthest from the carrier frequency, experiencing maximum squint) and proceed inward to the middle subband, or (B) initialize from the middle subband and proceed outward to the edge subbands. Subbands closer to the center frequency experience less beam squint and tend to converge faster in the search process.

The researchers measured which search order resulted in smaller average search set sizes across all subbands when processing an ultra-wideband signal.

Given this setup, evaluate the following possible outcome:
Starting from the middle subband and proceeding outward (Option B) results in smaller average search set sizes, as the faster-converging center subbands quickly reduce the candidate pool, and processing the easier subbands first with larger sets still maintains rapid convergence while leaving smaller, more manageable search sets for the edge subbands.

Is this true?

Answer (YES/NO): YES